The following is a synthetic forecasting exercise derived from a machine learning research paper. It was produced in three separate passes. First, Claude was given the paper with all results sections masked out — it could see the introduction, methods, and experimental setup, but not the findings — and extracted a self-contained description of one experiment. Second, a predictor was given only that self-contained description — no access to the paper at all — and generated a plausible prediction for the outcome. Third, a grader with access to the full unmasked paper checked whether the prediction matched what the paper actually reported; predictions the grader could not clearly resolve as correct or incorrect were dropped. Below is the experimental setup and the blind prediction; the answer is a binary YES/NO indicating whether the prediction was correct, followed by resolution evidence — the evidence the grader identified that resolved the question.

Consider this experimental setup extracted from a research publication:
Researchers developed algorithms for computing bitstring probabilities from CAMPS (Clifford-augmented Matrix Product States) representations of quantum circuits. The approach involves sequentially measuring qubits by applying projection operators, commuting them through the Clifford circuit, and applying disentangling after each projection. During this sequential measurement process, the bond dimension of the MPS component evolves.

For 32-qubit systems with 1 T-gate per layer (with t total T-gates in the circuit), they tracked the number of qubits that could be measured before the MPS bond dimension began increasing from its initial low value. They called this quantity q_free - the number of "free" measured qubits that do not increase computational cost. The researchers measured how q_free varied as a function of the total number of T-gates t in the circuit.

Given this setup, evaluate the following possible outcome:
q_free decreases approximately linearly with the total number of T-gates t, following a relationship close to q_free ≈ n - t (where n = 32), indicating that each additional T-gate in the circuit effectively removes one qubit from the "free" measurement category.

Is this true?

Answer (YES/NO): YES